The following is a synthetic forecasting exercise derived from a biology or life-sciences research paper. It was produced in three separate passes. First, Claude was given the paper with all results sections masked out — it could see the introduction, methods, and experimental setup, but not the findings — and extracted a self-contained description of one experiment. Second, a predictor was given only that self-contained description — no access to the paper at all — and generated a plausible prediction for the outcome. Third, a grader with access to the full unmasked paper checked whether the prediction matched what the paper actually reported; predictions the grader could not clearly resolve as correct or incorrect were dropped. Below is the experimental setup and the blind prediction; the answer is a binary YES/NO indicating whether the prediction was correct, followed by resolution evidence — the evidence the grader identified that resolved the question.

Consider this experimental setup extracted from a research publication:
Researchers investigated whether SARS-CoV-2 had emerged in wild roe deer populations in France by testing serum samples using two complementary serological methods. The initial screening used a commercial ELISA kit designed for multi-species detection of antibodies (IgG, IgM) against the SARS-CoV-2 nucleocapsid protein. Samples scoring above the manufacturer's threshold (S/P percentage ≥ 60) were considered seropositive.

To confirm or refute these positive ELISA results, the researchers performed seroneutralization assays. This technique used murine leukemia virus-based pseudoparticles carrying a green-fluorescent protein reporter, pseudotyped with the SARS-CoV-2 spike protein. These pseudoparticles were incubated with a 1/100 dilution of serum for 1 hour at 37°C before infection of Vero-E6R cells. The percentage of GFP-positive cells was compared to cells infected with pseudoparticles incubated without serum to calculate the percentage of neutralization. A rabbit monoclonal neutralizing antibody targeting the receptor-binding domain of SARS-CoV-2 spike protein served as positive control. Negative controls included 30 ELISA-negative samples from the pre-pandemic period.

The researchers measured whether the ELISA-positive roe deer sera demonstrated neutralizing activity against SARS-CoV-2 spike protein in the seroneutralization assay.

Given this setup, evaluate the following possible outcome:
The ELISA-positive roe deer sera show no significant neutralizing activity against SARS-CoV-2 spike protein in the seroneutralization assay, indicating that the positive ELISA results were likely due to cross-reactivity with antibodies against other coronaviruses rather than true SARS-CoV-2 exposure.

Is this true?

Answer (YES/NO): YES